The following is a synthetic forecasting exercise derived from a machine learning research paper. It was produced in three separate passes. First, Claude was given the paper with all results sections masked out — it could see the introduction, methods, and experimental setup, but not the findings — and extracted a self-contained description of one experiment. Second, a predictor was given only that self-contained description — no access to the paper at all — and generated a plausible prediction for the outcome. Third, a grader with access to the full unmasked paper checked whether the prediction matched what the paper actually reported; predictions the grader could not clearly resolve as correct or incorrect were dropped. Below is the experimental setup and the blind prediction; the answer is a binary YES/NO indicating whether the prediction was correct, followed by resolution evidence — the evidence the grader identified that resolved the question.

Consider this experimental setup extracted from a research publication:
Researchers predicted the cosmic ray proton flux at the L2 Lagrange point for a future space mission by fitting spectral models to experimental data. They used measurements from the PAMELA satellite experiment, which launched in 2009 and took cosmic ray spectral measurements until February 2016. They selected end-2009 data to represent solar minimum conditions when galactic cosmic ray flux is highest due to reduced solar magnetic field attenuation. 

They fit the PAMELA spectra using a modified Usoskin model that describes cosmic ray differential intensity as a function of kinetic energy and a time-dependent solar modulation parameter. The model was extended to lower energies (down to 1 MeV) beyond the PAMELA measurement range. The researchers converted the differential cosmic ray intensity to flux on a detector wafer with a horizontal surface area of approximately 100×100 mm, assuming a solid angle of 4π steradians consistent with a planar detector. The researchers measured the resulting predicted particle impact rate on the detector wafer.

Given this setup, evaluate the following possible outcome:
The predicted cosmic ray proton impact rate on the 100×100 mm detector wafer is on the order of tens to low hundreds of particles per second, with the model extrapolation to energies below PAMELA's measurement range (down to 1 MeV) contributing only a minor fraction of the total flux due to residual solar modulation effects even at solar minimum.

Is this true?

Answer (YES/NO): NO